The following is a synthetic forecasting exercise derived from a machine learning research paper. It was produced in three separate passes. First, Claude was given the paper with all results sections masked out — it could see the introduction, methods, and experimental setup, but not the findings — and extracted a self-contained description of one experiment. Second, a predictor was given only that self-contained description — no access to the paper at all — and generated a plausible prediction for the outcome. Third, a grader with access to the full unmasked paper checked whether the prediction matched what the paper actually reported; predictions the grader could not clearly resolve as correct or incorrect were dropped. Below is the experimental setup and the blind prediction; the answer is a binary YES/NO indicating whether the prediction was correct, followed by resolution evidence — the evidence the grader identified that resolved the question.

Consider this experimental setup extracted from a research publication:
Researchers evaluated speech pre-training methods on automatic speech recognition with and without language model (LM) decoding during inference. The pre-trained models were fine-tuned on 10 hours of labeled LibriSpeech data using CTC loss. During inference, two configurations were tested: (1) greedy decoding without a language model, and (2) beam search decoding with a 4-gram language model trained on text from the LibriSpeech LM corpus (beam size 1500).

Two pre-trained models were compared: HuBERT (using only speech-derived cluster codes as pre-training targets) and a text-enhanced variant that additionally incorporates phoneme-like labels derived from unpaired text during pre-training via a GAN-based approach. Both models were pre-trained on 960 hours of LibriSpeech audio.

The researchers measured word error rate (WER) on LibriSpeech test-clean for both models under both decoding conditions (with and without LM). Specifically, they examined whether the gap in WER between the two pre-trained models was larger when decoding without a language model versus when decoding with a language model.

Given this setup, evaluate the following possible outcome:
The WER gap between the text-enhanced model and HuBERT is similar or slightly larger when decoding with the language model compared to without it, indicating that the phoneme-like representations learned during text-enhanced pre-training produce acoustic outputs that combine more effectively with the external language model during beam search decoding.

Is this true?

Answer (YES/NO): NO